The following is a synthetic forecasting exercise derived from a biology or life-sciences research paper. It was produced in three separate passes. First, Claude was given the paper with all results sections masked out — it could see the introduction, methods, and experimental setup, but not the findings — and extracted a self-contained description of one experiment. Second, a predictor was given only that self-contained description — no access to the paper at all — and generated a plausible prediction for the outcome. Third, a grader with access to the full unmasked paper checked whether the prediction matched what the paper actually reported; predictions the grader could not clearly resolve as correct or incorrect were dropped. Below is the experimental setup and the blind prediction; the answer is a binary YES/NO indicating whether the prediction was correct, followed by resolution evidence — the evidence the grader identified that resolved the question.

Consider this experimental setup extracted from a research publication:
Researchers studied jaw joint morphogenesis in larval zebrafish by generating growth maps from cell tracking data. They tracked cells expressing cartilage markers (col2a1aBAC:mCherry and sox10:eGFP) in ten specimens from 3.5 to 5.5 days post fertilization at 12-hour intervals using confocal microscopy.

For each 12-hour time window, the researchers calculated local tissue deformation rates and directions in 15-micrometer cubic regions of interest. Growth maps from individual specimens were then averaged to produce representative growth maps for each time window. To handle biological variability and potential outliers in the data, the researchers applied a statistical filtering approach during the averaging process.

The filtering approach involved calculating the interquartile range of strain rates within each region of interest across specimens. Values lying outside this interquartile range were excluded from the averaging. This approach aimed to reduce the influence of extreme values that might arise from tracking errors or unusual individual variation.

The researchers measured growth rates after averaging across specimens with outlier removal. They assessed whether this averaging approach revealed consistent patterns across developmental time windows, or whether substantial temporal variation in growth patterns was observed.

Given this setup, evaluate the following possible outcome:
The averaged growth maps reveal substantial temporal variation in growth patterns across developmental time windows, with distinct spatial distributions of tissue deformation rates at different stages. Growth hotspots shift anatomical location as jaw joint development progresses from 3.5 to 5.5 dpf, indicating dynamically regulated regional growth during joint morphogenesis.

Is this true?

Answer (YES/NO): YES